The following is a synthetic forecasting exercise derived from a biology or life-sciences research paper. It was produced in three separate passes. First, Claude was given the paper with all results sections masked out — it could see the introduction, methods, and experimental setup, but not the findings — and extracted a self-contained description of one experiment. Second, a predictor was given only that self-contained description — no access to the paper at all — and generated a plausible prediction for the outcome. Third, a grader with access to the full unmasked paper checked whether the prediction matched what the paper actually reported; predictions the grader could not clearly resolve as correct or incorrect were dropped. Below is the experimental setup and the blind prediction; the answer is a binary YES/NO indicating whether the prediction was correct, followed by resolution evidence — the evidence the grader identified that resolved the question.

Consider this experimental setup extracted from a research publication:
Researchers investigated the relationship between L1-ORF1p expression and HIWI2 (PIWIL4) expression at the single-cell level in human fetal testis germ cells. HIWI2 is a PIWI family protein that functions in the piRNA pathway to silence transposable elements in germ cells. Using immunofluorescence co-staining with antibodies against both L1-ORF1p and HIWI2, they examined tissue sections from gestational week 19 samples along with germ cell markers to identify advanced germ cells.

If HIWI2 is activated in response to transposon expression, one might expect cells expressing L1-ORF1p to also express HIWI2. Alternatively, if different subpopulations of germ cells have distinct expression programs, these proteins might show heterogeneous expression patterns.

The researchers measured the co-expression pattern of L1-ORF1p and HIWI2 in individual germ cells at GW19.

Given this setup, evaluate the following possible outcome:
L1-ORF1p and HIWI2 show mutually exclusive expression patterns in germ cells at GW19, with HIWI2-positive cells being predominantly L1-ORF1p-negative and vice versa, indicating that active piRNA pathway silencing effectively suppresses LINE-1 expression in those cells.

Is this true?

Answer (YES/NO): NO